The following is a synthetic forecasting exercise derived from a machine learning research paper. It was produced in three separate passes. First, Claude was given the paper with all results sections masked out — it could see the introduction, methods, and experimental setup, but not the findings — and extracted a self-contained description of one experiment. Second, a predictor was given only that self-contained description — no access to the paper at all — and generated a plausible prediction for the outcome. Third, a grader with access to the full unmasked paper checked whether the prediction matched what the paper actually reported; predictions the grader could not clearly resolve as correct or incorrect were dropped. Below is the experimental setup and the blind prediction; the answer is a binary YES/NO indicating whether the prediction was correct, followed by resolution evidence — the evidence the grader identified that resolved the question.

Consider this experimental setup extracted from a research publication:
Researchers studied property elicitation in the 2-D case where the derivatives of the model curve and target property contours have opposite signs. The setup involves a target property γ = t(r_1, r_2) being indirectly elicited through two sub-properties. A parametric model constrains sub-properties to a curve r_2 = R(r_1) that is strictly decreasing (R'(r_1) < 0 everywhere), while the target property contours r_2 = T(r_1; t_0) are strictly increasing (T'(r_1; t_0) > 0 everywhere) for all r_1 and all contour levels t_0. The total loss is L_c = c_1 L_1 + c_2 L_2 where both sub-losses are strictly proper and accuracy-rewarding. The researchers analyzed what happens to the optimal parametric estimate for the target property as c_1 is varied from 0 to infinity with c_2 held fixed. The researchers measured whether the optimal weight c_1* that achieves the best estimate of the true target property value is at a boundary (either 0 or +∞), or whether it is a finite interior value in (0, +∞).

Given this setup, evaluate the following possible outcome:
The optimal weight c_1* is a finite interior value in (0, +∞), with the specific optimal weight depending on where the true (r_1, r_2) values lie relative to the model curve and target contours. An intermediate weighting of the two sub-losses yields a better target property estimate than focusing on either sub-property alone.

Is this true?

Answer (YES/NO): YES